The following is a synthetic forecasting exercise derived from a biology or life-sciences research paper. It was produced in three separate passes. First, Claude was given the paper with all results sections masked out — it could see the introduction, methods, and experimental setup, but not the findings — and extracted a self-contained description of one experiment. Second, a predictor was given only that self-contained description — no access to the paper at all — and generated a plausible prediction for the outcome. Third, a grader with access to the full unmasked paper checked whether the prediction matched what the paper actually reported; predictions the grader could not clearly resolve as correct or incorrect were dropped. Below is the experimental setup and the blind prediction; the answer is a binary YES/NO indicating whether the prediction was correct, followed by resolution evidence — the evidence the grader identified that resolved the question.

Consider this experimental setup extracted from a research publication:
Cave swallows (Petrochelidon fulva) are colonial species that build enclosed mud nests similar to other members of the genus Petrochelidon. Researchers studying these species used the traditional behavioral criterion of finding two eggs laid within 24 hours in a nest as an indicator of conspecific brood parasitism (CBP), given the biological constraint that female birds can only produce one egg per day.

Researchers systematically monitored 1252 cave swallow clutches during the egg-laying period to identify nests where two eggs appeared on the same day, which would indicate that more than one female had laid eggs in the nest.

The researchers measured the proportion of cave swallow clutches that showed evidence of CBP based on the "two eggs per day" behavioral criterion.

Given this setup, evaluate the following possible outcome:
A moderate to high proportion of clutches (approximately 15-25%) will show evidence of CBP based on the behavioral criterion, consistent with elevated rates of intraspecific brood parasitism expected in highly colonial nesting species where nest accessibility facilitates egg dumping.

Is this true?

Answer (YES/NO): NO